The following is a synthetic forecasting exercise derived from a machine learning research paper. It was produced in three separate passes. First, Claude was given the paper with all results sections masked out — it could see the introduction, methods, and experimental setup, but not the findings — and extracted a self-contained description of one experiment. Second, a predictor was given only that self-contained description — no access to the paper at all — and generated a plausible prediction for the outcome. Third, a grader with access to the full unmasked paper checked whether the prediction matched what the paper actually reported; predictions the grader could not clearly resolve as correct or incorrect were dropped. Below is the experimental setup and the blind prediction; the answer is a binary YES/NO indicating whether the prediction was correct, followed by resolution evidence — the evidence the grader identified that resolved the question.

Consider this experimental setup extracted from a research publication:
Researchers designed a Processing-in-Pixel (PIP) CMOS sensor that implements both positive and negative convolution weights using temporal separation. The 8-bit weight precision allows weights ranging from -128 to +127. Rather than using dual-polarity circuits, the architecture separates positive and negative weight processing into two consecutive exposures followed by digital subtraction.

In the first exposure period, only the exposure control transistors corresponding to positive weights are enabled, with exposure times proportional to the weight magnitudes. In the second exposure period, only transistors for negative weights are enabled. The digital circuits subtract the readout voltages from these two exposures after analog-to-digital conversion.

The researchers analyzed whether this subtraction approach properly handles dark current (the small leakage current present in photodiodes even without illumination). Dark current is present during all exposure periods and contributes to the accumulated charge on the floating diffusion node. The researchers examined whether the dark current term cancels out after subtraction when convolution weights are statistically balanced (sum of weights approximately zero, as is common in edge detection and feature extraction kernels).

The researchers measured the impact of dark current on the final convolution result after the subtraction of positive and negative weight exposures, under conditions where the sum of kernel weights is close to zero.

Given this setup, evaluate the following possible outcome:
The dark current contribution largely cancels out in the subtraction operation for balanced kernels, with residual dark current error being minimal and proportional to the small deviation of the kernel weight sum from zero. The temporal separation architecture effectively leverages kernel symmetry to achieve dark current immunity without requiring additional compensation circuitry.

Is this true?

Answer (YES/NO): YES